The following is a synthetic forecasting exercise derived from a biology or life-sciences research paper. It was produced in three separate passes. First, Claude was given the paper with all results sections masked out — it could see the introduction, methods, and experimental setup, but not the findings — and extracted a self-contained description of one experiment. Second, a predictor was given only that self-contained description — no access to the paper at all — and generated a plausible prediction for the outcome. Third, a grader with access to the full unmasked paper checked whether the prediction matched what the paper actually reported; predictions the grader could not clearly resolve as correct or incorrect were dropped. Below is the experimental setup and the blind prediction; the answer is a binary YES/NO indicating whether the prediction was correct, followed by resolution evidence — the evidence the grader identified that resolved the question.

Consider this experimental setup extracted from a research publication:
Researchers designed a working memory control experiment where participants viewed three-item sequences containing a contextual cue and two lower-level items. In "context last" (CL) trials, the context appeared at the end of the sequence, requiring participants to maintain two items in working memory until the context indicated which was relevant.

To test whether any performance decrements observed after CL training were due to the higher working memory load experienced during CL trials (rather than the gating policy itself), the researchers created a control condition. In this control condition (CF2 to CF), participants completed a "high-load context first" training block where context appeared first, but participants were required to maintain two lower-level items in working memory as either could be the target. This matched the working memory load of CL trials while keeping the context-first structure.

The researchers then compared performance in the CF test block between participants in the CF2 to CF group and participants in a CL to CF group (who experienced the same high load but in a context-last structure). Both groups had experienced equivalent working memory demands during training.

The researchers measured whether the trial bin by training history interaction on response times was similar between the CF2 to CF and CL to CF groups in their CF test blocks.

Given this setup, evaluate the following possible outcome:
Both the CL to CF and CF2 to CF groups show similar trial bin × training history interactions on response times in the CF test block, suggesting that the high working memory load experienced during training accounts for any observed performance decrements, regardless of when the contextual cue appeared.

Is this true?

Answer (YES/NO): NO